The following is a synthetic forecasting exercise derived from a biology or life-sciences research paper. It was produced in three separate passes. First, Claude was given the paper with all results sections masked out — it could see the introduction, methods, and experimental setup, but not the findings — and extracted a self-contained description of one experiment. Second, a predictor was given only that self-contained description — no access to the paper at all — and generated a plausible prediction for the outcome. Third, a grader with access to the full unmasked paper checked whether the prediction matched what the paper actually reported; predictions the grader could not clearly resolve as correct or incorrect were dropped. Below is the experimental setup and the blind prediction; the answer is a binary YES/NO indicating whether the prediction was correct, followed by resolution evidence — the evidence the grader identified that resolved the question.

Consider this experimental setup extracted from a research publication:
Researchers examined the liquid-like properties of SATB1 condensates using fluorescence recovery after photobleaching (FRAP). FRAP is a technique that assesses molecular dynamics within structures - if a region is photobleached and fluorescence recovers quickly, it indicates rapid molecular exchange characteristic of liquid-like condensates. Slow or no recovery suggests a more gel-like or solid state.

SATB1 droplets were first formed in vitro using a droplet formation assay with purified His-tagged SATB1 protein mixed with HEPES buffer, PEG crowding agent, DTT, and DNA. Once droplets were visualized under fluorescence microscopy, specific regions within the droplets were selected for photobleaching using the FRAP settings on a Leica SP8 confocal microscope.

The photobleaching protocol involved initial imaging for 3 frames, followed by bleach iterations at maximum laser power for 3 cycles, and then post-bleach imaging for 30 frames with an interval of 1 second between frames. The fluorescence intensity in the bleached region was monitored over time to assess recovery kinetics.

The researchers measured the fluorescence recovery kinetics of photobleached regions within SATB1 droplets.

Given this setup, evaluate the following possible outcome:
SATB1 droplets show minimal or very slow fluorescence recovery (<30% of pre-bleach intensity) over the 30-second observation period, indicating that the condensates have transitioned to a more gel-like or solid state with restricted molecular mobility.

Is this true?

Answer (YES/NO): NO